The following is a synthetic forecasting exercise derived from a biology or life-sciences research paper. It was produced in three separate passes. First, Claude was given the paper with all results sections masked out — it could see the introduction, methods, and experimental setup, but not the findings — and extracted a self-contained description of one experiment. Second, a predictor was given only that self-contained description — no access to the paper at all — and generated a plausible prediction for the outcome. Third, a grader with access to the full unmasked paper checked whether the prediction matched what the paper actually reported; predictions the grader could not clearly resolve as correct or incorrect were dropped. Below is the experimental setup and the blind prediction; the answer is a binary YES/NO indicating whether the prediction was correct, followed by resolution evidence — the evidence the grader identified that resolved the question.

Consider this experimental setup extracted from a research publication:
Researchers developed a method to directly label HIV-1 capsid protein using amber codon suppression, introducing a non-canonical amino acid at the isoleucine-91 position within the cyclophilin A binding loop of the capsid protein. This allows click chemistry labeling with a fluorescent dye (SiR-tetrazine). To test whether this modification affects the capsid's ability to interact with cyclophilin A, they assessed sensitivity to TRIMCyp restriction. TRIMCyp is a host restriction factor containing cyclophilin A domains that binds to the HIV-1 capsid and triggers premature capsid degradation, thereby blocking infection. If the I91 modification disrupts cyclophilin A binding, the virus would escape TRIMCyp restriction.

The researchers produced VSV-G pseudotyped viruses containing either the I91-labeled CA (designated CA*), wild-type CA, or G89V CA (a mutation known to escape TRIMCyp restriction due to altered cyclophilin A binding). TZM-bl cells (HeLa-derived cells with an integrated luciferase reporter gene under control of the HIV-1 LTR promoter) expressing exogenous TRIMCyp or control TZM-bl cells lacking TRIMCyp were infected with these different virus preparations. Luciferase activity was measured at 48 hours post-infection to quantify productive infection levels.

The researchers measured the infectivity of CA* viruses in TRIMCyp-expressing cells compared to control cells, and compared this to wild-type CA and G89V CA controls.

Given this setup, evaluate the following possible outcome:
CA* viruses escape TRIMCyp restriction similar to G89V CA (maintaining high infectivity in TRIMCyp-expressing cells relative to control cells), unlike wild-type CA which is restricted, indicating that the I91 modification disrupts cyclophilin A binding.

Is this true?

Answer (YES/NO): NO